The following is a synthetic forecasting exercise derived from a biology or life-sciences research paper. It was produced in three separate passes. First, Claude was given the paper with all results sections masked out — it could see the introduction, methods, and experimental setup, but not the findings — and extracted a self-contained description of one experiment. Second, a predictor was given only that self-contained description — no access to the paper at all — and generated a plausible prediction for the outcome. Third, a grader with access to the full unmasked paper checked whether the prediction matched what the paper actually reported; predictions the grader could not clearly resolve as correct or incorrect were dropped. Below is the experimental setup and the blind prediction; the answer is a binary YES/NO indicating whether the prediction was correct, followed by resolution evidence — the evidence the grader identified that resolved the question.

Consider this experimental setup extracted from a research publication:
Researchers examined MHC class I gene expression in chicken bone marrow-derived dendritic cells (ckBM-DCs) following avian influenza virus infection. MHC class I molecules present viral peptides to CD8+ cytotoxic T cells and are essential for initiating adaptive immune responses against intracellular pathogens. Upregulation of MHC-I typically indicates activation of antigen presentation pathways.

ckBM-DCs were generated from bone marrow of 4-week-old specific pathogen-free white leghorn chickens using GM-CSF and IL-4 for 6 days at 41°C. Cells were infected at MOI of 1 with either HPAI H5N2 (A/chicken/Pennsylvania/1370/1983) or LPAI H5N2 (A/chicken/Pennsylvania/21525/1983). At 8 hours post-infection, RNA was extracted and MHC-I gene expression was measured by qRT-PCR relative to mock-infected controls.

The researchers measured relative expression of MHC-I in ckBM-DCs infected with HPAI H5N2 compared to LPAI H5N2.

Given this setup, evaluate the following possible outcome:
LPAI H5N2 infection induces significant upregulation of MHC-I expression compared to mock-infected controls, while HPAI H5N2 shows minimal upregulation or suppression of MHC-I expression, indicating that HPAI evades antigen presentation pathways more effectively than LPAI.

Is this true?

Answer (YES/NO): NO